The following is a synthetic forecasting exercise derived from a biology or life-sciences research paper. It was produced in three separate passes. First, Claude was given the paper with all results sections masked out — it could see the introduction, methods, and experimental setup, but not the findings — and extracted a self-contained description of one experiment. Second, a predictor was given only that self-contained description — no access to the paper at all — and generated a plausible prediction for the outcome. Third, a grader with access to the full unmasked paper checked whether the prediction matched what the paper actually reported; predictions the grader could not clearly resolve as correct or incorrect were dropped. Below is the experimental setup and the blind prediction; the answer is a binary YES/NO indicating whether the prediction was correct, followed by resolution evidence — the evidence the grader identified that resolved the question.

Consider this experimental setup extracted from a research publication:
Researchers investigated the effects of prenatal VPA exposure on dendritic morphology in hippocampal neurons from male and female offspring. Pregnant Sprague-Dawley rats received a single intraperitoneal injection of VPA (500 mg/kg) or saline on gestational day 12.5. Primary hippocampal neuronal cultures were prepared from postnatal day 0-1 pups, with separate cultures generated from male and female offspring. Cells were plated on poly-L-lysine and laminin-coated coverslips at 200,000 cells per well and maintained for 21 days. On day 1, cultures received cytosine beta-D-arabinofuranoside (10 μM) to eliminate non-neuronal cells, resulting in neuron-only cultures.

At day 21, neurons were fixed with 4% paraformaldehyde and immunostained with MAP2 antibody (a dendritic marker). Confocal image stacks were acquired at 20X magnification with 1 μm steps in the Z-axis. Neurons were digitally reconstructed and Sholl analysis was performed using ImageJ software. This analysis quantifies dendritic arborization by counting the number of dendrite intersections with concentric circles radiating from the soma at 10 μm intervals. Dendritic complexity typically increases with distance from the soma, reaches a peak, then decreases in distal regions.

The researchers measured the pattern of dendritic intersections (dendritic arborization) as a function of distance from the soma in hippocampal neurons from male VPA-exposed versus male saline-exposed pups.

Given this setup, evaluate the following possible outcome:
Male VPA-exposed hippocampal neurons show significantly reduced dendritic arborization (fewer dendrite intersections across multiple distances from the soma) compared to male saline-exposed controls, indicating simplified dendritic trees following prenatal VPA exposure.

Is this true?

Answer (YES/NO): NO